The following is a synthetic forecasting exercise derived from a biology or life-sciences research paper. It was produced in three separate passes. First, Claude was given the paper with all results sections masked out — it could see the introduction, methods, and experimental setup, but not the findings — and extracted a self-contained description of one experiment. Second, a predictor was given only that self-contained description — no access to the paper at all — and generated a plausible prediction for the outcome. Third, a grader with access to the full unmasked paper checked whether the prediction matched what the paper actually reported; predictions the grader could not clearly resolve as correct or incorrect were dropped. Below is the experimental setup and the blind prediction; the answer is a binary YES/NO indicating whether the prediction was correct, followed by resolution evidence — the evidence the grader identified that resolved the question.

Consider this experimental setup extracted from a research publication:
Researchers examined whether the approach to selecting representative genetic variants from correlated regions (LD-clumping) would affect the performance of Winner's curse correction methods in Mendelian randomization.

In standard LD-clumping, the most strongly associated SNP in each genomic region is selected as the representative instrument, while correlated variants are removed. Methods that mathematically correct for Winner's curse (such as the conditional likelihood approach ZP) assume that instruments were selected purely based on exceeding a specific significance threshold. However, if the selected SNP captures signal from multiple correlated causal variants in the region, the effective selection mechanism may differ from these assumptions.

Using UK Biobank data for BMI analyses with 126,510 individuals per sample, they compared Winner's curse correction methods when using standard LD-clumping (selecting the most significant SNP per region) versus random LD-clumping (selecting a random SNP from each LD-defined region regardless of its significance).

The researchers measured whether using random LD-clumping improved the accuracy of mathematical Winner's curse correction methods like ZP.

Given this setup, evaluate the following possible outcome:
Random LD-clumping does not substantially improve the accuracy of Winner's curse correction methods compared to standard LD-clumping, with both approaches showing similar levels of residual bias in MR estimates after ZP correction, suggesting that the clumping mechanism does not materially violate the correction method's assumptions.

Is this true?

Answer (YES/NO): NO